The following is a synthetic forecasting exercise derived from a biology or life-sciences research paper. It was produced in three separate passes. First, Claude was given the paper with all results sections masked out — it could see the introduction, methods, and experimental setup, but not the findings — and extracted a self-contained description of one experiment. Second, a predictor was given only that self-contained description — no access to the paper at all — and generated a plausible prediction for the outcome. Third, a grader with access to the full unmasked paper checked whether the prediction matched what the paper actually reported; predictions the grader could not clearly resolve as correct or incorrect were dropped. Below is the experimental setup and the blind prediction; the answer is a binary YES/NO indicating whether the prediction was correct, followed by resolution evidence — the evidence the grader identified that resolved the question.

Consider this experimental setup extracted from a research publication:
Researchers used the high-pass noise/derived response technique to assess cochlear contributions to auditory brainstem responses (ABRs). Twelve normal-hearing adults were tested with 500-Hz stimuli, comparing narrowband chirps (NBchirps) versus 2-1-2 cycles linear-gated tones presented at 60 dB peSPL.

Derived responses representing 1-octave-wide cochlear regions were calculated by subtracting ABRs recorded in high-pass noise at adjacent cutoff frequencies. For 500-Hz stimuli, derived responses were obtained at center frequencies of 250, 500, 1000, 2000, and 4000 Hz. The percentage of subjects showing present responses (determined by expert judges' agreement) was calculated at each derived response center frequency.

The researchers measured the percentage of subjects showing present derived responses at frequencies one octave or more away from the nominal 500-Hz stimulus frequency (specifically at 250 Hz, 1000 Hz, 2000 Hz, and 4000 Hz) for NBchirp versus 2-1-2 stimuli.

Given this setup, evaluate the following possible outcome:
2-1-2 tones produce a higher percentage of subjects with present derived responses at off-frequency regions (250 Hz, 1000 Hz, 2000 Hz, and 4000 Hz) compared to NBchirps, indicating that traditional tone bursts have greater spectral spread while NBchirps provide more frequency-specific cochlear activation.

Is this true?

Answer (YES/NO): NO